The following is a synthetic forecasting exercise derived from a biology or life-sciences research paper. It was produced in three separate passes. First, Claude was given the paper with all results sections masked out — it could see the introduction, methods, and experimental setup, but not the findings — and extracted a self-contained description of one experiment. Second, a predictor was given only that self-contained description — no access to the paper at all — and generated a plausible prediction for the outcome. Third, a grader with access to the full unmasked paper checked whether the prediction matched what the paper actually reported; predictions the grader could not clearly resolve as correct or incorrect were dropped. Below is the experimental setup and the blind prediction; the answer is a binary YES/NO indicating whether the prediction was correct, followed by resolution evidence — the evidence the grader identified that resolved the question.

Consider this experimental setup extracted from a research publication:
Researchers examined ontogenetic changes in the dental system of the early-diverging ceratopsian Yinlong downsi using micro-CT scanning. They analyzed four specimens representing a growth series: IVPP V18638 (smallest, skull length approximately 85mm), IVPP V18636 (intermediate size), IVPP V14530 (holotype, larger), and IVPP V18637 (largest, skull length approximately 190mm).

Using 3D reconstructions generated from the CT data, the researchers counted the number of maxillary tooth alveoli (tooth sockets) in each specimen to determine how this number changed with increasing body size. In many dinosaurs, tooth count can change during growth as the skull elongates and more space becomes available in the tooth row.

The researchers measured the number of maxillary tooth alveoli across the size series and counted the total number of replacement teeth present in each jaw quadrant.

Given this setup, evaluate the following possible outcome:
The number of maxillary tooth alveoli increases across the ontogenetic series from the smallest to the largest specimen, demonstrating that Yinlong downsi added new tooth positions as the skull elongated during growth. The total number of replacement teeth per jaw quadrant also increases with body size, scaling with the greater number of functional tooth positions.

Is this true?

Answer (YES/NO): NO